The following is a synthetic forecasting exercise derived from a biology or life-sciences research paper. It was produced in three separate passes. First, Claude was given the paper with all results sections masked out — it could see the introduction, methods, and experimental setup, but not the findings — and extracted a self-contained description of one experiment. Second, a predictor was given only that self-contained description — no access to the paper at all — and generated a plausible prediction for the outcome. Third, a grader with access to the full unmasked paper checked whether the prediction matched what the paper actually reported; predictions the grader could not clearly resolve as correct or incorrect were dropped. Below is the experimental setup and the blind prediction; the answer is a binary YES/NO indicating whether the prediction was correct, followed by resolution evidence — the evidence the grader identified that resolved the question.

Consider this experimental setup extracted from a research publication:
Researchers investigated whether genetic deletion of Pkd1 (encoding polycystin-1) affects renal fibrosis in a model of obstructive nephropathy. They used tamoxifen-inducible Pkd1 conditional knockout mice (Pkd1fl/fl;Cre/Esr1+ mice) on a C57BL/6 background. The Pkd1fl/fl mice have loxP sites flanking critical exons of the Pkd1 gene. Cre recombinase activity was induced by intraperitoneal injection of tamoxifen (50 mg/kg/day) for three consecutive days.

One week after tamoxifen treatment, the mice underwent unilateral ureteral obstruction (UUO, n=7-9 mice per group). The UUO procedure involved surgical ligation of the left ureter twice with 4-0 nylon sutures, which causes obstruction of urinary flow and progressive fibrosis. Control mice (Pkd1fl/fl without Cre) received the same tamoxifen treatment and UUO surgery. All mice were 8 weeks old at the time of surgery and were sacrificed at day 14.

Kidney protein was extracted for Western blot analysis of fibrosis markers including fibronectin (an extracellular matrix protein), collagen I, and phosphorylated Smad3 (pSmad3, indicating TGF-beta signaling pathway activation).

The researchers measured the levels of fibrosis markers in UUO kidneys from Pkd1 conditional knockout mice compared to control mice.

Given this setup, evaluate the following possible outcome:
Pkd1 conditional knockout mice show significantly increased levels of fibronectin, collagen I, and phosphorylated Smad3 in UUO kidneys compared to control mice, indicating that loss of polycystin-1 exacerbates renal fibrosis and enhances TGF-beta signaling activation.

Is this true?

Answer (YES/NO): NO